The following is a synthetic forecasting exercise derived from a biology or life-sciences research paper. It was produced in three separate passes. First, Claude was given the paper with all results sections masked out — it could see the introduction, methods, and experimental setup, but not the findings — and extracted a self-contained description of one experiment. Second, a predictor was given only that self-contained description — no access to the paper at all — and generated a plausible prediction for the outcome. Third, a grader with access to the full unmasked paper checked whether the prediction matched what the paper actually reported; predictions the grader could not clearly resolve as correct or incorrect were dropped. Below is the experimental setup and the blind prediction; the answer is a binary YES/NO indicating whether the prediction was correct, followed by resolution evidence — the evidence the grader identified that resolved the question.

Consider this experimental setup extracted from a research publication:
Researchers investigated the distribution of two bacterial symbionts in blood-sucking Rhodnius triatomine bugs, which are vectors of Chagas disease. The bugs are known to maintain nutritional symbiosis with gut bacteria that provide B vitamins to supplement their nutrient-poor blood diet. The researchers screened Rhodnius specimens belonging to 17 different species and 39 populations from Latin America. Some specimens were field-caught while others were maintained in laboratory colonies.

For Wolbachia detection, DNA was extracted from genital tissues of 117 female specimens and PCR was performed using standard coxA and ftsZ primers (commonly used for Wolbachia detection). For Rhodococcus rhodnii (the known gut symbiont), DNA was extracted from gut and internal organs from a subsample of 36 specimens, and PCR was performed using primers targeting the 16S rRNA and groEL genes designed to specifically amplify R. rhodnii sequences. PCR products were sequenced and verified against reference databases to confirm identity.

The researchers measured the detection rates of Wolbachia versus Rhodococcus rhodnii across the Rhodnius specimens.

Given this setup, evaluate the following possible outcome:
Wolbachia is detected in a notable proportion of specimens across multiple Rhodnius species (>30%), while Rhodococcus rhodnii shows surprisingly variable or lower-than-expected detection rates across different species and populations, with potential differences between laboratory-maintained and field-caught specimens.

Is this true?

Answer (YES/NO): NO